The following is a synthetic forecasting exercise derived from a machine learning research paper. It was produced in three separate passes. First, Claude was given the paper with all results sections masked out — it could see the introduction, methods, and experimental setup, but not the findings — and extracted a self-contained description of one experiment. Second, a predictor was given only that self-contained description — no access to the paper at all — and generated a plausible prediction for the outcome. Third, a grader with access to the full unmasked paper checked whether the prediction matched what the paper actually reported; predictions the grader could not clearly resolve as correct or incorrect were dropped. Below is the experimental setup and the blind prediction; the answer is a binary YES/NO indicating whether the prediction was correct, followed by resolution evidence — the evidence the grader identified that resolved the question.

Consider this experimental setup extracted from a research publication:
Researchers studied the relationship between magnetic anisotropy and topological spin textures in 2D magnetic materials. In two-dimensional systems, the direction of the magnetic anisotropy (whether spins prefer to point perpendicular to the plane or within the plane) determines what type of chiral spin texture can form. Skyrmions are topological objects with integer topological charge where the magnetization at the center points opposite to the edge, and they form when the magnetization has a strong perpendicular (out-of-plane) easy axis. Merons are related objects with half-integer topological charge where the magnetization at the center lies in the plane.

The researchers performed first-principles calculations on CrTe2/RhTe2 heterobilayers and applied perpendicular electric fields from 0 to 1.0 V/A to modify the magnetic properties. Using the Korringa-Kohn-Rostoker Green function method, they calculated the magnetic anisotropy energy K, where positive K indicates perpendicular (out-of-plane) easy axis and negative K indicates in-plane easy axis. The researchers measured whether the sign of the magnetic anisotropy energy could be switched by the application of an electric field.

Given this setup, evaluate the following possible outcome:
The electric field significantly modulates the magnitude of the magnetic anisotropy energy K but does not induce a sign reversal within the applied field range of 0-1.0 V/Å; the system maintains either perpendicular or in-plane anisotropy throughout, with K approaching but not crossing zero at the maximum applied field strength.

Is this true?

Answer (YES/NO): NO